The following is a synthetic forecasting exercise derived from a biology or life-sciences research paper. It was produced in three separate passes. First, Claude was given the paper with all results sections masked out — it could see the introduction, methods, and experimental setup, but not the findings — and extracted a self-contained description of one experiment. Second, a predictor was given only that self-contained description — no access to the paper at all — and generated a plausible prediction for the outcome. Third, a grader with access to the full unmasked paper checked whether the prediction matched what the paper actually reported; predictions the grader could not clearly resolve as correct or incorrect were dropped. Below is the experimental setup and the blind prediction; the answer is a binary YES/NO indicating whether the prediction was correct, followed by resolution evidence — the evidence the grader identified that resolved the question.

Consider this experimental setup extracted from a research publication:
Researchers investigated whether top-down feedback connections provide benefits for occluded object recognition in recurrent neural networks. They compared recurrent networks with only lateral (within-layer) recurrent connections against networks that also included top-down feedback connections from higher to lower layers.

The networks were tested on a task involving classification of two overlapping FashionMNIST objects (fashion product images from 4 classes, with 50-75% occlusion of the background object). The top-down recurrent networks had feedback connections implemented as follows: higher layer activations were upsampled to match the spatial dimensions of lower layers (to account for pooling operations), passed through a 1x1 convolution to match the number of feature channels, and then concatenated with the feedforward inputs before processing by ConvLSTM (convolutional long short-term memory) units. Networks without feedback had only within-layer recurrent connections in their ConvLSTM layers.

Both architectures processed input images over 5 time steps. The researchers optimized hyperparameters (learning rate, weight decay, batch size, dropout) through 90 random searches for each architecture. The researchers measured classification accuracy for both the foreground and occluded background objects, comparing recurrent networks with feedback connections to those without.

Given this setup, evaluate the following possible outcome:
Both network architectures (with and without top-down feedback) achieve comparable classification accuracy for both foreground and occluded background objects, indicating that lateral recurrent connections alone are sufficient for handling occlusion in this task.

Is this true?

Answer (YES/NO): NO